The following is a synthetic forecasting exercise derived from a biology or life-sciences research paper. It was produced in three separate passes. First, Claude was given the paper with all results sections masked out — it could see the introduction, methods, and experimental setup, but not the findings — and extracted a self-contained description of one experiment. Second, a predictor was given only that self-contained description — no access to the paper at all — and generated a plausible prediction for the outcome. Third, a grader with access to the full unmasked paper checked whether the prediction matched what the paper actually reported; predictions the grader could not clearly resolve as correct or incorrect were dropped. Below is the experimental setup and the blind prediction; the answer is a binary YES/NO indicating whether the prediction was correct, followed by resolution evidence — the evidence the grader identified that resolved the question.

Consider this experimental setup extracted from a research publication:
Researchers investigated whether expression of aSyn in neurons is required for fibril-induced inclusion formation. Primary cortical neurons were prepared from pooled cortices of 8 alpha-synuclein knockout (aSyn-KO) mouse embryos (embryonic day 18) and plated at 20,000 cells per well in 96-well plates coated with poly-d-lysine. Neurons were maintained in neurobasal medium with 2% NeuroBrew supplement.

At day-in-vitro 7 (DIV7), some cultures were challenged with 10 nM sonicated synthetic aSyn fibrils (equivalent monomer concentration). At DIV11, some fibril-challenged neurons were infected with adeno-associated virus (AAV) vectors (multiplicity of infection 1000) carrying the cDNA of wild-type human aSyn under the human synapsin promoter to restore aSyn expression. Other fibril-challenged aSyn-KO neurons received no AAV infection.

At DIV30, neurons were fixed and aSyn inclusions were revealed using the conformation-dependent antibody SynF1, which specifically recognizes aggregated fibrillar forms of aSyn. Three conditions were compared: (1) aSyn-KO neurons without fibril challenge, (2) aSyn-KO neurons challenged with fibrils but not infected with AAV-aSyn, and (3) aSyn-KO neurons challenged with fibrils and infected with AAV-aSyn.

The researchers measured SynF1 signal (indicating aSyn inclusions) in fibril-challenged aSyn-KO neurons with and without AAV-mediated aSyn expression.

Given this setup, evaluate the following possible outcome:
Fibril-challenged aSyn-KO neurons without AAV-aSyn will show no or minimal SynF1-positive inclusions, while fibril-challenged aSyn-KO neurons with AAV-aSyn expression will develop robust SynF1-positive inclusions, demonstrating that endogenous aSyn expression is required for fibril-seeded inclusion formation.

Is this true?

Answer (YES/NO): YES